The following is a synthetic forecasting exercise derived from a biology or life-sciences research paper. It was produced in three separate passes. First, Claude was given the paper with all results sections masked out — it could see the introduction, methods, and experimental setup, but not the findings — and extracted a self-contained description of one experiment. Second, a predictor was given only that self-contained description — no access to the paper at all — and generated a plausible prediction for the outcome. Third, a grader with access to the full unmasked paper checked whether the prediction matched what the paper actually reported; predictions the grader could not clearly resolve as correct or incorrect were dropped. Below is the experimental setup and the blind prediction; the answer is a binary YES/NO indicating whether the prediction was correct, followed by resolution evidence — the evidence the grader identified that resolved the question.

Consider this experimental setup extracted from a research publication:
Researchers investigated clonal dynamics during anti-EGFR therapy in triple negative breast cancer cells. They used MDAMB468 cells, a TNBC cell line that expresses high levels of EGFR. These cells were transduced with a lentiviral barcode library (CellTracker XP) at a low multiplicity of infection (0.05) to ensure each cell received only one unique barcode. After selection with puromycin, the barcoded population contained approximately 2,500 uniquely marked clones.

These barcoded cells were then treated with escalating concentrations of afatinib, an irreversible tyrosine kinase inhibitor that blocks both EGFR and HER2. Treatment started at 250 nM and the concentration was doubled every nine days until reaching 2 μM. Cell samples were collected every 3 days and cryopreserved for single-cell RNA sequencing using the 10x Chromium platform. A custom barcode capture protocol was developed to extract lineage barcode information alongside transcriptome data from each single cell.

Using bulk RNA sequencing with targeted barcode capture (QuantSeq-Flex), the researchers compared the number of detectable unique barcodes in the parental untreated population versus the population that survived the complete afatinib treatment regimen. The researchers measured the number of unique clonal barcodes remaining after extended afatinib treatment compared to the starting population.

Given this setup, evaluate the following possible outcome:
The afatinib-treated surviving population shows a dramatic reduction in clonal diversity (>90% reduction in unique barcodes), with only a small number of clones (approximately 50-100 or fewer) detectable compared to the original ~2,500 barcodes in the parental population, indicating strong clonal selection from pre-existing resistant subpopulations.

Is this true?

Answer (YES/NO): NO